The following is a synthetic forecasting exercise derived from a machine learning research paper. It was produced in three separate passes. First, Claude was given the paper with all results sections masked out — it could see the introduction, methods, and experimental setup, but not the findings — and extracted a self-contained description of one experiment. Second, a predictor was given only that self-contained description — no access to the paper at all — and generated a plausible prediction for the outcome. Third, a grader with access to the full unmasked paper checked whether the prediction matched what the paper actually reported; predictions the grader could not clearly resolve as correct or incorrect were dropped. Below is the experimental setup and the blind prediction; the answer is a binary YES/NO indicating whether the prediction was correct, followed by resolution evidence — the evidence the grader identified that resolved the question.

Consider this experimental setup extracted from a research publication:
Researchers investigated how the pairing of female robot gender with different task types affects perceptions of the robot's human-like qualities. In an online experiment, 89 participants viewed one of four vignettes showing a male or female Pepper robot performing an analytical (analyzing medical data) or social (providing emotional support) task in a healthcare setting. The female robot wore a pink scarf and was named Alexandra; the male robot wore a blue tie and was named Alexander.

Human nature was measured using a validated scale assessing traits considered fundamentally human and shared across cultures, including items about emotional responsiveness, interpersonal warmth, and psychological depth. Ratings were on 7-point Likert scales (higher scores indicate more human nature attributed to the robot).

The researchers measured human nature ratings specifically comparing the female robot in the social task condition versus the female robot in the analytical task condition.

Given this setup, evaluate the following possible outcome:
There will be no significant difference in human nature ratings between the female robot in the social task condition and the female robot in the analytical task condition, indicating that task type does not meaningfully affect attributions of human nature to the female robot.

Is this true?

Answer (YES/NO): NO